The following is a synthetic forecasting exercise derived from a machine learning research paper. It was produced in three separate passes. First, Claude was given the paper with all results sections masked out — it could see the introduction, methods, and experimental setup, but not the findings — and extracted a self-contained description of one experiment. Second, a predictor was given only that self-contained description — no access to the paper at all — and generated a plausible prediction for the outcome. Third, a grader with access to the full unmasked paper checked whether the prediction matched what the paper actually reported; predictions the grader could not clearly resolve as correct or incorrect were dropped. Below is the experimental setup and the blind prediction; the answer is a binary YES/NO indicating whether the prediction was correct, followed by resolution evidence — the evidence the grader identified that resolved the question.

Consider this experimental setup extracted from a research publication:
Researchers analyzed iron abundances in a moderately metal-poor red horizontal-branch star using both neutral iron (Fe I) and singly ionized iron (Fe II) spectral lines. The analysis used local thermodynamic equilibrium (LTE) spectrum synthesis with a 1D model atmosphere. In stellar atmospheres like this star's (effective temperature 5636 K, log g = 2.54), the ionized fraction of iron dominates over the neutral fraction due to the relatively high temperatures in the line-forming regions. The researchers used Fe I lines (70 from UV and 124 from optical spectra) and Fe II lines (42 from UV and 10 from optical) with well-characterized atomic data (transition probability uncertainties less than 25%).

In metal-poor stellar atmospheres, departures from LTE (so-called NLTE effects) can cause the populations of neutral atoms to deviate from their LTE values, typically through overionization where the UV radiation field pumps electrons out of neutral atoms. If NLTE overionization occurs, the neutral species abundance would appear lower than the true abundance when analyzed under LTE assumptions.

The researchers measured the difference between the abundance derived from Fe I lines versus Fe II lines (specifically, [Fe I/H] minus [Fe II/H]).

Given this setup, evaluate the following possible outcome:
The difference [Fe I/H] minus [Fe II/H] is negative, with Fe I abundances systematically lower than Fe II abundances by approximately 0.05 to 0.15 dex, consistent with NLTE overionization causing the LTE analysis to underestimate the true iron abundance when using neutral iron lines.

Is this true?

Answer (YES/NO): YES